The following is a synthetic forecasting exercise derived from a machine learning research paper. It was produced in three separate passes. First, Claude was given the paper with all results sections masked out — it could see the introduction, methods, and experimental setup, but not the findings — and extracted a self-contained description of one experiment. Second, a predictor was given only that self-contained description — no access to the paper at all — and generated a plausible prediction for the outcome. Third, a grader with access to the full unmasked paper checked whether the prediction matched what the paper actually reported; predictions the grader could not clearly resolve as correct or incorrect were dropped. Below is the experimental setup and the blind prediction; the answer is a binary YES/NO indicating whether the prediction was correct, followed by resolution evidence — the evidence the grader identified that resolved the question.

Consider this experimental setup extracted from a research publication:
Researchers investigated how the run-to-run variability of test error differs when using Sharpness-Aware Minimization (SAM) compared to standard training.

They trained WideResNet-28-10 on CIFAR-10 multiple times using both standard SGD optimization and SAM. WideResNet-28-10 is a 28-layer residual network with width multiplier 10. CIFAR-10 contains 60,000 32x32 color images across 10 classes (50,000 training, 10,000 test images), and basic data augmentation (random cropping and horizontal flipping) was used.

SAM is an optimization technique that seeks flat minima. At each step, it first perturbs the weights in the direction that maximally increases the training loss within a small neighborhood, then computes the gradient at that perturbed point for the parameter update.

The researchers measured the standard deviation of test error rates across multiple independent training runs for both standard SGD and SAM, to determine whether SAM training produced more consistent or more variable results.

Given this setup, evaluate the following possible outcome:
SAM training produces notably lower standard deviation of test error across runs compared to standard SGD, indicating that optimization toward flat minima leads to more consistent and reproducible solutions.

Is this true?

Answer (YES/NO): YES